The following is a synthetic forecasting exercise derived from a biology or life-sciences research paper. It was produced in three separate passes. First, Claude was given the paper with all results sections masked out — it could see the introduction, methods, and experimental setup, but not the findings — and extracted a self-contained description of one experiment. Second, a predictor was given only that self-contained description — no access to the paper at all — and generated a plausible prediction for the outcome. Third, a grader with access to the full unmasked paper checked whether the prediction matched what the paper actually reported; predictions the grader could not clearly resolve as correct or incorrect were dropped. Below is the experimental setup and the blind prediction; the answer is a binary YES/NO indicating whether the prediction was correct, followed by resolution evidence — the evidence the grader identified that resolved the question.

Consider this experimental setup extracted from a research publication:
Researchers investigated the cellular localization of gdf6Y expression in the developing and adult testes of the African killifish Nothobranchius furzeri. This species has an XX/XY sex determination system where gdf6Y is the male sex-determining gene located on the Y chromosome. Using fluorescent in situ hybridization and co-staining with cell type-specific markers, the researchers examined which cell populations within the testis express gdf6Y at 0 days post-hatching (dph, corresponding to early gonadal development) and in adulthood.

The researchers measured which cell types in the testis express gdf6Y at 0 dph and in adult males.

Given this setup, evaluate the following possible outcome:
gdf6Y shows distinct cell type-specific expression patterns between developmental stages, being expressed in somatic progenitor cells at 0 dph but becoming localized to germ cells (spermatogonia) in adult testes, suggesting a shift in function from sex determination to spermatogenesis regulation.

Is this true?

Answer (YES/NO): NO